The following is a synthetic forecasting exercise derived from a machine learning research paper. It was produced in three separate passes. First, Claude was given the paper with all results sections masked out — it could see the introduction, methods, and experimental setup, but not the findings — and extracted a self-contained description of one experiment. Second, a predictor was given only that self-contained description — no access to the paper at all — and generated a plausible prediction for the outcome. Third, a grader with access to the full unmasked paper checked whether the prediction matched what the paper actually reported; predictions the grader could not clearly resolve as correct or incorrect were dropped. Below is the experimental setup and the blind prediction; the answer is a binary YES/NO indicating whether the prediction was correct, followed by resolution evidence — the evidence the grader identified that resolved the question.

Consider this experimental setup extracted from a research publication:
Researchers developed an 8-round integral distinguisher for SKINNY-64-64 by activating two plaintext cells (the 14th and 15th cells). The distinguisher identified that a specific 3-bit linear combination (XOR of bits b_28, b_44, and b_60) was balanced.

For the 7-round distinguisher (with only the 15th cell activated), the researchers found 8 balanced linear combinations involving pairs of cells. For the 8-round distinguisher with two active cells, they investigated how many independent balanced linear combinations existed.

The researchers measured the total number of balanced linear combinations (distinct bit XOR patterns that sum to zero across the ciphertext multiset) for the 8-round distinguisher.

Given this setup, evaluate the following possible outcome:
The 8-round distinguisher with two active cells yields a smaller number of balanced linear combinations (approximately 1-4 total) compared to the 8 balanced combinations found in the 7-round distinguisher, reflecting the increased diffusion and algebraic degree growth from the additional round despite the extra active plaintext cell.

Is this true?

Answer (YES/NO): YES